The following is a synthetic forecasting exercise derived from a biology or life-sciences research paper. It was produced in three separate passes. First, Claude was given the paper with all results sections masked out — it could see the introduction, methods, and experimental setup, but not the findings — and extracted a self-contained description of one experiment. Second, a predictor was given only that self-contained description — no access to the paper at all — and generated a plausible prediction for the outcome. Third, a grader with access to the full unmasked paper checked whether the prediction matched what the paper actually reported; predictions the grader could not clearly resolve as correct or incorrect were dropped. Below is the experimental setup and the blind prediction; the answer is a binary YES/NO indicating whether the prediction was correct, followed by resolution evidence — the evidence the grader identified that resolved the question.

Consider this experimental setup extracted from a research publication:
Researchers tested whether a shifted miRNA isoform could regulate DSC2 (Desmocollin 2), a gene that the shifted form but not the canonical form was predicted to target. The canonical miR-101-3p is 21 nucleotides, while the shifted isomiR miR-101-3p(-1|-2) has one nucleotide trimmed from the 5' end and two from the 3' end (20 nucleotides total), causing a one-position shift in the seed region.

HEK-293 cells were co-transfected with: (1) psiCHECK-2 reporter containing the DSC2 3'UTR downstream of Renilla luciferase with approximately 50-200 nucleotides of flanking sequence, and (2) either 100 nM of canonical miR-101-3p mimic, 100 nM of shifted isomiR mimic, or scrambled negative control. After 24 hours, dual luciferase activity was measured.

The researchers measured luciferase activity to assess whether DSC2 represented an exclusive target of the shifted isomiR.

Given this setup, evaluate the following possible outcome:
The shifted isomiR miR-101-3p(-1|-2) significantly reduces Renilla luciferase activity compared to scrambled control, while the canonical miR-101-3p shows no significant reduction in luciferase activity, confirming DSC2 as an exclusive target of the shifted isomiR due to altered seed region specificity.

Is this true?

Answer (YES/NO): YES